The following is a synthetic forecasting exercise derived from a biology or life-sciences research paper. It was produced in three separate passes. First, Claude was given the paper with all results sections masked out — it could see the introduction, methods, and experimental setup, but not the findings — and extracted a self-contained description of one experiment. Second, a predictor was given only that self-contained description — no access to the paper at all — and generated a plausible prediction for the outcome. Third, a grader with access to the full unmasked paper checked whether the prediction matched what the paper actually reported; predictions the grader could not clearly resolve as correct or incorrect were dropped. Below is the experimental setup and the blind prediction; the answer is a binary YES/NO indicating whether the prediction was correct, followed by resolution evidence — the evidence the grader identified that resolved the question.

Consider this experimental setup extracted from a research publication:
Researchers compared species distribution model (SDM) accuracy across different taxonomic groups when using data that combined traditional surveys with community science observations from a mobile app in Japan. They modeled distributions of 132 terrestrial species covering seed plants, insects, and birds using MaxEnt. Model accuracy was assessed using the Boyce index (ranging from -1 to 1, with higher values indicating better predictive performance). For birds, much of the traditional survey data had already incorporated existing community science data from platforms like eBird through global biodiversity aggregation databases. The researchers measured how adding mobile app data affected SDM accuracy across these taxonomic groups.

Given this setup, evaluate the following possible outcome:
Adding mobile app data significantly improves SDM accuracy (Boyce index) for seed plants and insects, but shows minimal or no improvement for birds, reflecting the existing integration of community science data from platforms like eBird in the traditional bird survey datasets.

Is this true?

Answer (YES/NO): YES